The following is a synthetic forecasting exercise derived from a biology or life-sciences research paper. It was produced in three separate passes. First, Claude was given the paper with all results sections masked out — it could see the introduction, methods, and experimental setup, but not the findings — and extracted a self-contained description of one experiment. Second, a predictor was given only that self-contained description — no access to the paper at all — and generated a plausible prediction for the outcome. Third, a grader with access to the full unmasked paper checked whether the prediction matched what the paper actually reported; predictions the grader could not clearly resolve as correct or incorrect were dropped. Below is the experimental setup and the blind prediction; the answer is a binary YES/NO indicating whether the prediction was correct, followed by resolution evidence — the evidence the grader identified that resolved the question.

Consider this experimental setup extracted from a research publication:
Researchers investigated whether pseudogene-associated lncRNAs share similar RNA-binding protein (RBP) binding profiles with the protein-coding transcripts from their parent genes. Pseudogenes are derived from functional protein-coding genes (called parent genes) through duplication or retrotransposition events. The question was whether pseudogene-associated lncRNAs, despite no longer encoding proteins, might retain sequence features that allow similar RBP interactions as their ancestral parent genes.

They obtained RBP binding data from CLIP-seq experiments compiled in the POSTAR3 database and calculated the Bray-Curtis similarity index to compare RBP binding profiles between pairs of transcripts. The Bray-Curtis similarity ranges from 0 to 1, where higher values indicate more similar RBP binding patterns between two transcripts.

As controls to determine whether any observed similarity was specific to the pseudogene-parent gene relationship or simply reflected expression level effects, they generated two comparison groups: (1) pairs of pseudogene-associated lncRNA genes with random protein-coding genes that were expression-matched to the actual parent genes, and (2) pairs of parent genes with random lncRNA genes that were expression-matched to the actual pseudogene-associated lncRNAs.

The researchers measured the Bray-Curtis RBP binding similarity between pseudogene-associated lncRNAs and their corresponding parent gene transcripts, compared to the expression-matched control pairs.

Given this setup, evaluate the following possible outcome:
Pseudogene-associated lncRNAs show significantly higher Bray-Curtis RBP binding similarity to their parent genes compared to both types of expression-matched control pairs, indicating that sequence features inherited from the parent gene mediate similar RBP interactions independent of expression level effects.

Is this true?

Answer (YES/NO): NO